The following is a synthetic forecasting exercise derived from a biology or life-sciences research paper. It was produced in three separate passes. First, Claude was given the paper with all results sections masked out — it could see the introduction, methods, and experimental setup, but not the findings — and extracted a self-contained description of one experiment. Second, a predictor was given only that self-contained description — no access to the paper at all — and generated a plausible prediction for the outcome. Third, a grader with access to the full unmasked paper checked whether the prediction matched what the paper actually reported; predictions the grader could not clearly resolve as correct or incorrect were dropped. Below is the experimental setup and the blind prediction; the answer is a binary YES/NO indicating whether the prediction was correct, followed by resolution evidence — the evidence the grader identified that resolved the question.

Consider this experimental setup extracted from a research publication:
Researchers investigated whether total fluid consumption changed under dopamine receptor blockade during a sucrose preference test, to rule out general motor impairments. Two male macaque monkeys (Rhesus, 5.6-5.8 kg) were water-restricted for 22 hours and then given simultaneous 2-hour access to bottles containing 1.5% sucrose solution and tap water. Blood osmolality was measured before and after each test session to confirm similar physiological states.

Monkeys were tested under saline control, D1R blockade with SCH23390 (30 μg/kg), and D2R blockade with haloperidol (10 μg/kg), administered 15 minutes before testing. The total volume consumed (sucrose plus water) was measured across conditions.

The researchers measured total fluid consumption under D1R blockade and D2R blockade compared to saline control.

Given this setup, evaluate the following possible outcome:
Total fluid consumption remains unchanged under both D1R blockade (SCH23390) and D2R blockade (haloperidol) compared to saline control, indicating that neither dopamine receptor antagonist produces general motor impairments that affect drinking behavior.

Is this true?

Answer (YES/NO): YES